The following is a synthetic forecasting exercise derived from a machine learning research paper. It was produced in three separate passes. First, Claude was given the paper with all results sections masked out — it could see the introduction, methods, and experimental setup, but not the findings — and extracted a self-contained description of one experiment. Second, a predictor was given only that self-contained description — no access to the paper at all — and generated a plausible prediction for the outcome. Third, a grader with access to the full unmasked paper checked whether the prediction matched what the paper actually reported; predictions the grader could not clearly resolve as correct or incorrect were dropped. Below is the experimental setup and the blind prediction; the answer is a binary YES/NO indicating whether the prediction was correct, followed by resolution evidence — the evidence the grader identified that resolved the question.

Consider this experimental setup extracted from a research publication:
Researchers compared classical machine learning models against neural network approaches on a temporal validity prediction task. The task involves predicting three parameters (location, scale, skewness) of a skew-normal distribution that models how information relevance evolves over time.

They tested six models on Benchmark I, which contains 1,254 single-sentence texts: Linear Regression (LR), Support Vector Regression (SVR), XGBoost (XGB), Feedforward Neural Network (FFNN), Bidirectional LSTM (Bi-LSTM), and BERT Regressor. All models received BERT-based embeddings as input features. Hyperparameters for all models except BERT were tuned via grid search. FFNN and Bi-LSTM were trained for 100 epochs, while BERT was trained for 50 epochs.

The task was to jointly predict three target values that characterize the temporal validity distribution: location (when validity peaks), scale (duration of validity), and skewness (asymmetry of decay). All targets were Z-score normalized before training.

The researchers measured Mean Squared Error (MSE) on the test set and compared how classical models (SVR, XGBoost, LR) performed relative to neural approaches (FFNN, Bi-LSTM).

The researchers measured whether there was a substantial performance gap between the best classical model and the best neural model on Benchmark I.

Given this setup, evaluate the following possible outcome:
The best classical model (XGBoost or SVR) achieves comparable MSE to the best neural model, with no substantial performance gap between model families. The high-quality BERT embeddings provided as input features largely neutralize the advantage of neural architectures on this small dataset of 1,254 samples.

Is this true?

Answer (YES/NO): YES